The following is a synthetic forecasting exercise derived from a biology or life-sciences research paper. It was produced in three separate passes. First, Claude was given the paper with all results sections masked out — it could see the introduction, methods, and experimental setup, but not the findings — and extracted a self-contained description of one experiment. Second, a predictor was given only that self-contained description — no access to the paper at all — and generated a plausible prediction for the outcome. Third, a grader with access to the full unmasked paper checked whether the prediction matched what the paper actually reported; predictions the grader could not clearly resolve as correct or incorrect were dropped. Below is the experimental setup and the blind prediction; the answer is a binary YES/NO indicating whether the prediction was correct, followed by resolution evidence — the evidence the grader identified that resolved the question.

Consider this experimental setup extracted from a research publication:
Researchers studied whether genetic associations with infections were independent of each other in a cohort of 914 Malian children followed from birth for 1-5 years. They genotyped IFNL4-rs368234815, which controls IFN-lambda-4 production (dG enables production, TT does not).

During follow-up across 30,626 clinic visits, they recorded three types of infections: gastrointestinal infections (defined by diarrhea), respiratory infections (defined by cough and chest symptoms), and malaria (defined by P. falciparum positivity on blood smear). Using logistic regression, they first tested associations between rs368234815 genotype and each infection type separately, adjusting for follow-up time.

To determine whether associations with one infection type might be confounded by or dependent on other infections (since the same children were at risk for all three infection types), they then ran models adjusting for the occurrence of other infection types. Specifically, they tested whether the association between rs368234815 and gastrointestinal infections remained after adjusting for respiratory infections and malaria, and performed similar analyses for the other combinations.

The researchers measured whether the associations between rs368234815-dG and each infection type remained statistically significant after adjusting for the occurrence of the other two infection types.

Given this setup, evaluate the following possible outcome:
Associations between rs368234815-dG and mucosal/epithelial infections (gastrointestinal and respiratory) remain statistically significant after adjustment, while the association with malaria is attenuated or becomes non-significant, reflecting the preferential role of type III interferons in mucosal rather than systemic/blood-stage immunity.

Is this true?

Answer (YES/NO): NO